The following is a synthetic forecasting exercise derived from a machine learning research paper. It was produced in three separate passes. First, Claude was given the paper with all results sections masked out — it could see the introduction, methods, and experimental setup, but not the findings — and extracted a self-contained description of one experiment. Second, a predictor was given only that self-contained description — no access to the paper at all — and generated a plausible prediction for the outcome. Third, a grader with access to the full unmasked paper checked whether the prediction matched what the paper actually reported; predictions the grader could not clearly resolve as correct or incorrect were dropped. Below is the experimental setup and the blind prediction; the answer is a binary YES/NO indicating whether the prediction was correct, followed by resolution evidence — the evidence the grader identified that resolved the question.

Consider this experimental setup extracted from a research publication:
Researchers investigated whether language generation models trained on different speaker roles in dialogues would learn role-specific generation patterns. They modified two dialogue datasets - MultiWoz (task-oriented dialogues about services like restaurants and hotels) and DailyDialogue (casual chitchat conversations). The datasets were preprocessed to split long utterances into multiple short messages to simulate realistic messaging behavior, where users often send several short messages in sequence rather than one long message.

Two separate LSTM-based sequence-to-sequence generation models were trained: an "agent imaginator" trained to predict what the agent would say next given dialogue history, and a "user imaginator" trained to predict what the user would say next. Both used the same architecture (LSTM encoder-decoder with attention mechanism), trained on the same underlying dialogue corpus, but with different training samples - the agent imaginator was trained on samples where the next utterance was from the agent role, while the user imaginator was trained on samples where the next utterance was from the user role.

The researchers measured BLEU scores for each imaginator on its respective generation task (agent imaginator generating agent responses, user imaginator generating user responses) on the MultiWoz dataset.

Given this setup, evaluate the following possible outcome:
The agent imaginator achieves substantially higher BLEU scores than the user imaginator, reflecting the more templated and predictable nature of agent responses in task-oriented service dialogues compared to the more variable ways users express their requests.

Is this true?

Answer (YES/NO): YES